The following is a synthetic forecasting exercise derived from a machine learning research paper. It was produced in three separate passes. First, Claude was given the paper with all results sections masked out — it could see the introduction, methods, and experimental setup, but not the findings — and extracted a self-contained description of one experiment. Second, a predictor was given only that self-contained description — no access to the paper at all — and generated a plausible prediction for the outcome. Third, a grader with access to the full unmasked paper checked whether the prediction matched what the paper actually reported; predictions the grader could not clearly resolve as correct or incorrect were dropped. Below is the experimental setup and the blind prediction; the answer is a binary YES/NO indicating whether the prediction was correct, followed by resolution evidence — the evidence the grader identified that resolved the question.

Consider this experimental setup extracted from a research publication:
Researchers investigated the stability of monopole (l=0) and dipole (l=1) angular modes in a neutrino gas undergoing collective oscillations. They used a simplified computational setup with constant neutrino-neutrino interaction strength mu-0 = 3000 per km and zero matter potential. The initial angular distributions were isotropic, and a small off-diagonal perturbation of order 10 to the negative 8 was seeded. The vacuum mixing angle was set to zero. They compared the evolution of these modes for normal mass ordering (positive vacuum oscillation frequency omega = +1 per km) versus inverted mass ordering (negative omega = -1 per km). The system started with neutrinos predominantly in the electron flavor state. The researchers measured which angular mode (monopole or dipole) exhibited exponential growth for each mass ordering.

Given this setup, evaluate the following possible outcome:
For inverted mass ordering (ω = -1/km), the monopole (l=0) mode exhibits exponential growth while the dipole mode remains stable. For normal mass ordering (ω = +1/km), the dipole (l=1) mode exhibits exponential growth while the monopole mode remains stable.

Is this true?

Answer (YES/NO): YES